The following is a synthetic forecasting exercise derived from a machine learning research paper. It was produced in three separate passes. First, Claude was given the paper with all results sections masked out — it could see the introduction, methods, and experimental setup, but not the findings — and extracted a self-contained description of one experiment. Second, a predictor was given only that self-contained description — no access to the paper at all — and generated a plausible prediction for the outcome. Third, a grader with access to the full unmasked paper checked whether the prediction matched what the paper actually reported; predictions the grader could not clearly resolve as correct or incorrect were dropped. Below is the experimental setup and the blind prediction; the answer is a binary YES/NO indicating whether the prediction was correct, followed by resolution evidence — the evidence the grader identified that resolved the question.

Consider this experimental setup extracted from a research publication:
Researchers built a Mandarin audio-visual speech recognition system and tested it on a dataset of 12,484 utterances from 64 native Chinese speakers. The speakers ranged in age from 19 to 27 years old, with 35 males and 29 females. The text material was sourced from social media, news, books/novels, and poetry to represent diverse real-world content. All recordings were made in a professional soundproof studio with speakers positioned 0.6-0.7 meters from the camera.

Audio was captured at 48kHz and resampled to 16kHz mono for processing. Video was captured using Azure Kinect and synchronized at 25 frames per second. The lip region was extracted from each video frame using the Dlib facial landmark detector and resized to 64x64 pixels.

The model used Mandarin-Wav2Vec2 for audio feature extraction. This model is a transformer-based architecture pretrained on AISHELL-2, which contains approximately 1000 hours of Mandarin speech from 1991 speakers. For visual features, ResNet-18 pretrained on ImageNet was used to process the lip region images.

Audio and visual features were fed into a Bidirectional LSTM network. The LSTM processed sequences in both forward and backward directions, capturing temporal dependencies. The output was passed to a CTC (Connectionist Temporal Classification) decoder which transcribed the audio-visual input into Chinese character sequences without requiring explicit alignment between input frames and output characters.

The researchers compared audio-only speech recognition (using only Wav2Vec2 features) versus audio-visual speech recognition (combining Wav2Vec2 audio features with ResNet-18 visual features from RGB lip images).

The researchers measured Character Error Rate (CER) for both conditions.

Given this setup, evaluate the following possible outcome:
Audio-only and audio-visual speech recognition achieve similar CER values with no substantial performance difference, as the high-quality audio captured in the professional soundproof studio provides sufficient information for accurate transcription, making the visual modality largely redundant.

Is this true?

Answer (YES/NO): NO